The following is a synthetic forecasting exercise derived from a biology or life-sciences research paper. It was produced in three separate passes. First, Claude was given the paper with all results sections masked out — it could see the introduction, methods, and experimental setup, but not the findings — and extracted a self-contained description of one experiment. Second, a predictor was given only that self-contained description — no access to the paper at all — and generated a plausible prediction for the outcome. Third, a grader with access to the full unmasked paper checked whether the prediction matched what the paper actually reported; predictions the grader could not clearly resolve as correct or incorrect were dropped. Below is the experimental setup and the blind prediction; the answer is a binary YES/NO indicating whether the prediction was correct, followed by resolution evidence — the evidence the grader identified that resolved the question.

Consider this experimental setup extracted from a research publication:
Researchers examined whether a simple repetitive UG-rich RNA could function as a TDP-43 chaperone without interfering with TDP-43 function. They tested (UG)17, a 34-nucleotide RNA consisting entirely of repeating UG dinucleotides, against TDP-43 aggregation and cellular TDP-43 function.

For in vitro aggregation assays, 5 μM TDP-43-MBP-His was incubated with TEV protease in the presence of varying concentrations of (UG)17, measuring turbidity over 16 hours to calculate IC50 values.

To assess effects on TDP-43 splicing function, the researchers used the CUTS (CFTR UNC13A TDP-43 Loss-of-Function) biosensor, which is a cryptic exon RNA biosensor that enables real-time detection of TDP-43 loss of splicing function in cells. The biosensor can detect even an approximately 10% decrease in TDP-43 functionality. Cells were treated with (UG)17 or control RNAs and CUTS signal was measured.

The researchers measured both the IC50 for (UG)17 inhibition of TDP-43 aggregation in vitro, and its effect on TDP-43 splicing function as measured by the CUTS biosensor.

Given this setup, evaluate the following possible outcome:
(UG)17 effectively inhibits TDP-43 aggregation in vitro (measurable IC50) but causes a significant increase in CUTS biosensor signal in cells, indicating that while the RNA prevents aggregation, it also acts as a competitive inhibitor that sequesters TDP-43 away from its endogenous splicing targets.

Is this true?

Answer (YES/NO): YES